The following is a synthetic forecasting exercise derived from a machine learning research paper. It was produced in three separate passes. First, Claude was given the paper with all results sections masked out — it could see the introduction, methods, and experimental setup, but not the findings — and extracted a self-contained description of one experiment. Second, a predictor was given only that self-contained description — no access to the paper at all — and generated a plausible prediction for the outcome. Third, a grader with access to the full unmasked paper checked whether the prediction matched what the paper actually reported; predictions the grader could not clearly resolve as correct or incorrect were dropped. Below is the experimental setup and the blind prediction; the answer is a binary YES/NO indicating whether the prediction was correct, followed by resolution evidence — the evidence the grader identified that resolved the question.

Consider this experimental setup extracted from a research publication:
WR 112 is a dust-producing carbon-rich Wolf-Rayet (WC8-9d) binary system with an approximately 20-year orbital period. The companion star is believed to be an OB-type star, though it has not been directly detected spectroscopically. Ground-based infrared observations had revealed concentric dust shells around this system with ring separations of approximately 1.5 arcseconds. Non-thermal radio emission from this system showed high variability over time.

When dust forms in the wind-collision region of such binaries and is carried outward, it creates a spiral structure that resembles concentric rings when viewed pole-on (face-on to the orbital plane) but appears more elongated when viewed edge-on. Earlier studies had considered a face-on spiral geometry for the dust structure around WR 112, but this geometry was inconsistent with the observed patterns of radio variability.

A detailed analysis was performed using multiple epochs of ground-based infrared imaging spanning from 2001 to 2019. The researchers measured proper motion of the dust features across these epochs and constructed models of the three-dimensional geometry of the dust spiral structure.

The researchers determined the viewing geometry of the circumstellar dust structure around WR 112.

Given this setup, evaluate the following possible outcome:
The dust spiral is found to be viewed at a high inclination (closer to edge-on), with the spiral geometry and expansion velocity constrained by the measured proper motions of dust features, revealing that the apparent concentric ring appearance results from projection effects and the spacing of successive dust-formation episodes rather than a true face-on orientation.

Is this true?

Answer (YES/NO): YES